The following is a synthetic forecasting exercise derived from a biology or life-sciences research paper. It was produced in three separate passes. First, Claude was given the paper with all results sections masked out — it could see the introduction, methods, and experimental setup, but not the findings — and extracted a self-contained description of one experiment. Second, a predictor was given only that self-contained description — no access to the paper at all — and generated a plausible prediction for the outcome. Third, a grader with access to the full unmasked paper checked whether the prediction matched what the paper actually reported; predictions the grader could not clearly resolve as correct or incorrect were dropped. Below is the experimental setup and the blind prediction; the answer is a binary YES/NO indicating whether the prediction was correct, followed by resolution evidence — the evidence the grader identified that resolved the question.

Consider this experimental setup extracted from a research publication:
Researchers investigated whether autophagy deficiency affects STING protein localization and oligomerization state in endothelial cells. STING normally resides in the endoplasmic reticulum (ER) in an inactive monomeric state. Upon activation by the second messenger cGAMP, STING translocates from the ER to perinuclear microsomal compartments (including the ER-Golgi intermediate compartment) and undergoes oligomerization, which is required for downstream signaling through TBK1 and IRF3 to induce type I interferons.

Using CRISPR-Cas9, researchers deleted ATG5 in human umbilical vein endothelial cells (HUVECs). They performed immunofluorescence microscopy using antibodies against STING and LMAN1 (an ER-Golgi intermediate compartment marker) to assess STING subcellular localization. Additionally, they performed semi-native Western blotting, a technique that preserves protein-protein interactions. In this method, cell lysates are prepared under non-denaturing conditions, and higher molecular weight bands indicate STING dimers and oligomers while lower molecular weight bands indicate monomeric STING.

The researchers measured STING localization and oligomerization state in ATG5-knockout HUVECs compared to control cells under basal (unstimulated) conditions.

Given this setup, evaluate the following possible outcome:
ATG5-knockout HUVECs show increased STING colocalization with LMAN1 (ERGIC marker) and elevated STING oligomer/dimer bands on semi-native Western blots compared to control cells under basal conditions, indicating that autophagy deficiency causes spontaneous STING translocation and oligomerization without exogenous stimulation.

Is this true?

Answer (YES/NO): YES